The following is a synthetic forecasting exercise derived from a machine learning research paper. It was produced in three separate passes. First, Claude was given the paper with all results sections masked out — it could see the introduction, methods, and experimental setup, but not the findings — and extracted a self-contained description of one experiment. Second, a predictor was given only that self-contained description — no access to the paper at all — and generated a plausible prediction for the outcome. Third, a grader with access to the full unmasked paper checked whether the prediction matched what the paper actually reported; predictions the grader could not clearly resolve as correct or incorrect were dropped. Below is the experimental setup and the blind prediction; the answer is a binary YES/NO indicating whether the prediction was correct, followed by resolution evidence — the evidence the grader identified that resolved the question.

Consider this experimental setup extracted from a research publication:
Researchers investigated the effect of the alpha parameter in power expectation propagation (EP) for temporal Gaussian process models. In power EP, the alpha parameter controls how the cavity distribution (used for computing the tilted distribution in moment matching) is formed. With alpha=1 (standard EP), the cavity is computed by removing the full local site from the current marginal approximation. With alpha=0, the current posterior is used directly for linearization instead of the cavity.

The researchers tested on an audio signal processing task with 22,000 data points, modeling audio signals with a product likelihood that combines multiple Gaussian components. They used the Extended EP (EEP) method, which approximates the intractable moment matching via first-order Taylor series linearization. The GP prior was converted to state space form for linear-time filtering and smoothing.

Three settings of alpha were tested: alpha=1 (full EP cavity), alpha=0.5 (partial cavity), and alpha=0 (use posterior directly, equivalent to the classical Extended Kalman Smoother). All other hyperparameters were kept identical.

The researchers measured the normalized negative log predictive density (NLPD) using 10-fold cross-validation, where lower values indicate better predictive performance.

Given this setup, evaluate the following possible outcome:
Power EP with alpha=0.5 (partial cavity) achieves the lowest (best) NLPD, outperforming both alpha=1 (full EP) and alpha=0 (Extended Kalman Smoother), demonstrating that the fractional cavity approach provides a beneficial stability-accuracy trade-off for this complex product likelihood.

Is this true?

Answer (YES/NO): NO